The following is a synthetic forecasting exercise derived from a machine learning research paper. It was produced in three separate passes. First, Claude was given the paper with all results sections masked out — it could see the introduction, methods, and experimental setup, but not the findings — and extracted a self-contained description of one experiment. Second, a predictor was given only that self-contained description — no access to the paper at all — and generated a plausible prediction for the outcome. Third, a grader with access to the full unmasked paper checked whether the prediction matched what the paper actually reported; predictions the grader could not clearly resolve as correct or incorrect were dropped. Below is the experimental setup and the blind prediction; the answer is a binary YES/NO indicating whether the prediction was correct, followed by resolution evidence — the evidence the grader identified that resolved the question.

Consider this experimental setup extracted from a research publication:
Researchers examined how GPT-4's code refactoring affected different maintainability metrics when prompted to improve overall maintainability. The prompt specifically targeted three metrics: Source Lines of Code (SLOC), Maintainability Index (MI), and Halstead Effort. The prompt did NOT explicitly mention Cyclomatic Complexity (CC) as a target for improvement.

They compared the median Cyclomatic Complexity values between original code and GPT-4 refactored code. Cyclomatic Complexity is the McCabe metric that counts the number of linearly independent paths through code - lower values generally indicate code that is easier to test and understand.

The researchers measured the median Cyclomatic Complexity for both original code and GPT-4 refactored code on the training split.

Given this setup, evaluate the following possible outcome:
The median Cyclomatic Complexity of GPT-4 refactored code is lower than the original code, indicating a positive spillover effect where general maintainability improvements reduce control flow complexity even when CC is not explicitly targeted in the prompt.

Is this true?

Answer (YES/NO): NO